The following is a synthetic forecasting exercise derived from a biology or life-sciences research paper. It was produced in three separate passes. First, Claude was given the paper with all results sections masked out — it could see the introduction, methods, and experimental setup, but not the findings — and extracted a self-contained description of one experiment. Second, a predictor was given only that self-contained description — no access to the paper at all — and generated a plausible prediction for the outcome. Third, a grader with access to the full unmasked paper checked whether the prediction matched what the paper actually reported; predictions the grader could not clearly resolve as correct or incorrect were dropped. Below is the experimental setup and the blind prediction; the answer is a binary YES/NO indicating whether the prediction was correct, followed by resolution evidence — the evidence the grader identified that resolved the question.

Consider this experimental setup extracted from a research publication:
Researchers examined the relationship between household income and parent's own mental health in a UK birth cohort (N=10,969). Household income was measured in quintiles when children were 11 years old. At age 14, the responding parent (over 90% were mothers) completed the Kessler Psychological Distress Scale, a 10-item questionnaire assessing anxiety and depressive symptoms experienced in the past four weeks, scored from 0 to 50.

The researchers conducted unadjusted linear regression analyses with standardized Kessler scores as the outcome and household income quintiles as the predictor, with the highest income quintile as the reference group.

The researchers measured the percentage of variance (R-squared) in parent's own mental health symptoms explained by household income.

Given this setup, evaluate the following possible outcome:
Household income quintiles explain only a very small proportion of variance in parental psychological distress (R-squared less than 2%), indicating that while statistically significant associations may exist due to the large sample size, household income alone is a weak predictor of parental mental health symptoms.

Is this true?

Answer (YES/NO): NO